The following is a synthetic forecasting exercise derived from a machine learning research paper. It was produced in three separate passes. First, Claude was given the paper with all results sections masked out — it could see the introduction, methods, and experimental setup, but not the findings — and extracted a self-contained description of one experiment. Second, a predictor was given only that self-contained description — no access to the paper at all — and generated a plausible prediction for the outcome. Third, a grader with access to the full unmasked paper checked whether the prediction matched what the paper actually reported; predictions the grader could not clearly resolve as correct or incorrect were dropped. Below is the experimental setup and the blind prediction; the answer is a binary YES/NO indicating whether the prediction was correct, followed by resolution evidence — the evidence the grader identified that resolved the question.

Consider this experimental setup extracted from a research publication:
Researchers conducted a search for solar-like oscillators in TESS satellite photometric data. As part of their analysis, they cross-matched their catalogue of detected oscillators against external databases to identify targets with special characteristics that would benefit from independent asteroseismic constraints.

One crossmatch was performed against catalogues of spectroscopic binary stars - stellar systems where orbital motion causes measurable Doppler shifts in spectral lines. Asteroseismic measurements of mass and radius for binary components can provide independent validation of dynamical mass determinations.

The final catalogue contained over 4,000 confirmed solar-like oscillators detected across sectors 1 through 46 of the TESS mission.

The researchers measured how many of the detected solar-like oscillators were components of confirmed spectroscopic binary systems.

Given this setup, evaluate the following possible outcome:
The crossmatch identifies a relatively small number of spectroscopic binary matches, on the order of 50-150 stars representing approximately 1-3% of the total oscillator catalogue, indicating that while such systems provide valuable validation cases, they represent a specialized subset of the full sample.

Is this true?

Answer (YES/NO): NO